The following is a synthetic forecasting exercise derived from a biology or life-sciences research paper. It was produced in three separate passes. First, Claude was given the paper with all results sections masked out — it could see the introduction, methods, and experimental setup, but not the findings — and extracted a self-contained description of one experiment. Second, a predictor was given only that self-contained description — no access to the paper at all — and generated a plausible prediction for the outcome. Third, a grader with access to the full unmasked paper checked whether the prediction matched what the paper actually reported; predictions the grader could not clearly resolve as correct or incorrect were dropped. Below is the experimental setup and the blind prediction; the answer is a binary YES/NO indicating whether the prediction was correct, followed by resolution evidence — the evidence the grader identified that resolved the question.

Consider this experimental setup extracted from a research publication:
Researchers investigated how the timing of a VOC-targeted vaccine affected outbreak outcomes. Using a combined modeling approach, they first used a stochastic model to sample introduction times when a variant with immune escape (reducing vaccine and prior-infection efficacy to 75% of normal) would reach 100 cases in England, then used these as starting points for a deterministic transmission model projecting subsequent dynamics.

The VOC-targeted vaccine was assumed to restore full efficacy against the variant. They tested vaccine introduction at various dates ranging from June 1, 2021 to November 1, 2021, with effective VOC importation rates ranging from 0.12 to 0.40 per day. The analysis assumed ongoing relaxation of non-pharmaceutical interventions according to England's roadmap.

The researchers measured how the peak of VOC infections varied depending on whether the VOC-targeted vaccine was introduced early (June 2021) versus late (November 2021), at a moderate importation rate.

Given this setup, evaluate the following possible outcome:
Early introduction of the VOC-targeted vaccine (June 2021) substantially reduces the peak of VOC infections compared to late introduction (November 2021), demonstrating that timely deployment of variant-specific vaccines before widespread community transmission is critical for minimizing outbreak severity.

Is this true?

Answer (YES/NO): YES